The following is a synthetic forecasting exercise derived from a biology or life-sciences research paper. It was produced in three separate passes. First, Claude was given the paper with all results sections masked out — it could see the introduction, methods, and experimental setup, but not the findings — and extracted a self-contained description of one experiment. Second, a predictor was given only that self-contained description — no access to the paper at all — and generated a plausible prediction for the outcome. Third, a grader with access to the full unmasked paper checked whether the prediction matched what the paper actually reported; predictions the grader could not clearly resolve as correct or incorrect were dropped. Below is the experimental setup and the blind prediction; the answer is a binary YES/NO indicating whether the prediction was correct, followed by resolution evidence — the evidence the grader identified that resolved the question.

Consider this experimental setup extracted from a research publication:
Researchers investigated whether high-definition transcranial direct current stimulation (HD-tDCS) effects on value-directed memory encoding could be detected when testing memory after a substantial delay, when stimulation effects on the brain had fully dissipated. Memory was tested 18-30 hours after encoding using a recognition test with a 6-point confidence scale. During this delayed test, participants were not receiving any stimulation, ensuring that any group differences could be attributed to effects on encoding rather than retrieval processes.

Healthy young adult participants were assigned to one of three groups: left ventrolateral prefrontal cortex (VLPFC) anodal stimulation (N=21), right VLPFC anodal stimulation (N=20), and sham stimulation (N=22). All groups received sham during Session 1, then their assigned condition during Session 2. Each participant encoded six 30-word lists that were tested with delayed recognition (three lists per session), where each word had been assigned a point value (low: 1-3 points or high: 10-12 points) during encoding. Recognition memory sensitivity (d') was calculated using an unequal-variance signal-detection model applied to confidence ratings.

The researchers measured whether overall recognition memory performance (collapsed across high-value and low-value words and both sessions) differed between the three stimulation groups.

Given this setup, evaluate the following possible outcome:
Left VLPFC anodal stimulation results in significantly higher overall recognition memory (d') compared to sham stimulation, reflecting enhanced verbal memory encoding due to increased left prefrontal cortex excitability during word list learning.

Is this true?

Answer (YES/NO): NO